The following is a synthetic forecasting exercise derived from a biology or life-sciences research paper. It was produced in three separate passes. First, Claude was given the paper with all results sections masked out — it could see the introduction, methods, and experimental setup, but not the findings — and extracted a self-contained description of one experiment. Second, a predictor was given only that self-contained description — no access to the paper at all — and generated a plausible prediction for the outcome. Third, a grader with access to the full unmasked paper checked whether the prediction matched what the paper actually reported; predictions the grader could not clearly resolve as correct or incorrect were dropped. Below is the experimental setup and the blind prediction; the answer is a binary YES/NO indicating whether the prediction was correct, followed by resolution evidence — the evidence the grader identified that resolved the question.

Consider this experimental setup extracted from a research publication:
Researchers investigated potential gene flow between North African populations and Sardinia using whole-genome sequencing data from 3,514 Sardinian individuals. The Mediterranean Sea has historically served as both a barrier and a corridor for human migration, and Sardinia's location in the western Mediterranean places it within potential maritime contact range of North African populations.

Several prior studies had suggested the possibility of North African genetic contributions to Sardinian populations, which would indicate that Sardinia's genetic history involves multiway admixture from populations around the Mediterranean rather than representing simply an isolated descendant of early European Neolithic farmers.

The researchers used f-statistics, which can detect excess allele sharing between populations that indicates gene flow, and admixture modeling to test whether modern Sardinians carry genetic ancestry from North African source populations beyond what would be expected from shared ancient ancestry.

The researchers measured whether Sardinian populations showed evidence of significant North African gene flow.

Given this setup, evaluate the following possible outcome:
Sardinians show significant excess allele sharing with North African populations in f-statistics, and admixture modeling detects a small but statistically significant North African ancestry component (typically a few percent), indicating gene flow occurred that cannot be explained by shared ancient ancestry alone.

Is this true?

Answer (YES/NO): NO